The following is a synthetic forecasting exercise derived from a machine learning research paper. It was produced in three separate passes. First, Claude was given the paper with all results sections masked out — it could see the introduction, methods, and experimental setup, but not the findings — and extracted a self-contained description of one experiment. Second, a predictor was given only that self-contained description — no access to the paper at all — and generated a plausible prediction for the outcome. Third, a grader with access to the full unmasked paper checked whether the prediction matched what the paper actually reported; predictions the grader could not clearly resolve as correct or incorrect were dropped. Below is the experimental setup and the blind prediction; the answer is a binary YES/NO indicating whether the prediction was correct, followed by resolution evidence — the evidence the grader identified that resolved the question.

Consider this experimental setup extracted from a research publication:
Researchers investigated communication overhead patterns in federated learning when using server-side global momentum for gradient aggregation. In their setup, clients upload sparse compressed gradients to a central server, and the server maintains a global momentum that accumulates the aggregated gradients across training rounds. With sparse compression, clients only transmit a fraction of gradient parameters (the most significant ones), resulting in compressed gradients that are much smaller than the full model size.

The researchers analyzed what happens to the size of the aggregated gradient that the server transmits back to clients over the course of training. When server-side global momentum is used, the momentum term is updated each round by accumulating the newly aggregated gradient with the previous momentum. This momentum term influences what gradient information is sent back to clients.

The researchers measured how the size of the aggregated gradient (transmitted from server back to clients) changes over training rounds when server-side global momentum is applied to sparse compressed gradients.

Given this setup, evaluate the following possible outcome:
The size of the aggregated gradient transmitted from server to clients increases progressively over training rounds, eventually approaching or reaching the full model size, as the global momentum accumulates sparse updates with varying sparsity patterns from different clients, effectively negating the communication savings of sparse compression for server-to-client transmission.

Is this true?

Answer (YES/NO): YES